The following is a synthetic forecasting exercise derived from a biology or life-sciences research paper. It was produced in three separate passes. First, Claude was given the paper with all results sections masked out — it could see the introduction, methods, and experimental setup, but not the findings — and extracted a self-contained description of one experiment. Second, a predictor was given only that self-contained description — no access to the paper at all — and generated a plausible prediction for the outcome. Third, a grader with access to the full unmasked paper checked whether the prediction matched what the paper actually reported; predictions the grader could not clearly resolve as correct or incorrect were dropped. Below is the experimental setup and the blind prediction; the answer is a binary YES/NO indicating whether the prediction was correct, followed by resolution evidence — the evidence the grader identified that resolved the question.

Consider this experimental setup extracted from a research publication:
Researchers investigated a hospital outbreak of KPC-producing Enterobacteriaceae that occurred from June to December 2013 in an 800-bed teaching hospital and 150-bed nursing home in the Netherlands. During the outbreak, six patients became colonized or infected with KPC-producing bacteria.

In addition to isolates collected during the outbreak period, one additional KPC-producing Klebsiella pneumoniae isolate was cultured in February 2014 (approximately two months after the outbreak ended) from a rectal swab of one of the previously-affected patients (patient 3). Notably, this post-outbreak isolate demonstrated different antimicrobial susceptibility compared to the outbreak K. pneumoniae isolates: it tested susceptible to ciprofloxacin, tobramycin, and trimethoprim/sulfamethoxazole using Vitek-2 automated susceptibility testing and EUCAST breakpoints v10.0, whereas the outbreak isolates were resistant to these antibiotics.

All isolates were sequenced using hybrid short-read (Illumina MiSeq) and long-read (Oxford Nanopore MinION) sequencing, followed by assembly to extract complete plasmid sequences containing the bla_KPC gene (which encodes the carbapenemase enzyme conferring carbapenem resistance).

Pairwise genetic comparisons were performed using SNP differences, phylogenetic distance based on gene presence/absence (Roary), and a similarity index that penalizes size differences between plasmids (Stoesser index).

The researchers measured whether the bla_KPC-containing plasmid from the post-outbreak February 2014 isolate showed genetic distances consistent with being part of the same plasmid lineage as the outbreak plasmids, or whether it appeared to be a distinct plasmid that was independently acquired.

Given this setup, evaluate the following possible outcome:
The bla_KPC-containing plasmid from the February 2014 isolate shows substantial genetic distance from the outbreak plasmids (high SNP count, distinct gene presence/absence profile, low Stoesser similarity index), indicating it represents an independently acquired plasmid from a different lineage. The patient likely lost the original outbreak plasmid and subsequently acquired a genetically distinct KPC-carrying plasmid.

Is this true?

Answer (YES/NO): NO